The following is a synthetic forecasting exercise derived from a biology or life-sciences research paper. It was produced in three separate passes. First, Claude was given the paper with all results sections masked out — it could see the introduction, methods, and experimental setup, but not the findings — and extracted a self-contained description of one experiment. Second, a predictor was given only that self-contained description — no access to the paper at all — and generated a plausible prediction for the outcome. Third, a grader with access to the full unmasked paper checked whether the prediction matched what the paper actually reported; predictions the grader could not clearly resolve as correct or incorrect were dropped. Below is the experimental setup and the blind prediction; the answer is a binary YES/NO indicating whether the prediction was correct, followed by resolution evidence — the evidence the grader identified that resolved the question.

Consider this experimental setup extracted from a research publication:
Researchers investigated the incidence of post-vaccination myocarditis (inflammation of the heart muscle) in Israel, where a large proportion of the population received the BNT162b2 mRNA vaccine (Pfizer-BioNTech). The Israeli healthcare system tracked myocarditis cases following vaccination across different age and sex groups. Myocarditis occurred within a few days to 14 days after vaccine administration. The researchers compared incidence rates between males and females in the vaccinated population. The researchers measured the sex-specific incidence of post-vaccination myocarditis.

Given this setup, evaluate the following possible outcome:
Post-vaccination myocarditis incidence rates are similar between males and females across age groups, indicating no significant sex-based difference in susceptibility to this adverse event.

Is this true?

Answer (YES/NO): NO